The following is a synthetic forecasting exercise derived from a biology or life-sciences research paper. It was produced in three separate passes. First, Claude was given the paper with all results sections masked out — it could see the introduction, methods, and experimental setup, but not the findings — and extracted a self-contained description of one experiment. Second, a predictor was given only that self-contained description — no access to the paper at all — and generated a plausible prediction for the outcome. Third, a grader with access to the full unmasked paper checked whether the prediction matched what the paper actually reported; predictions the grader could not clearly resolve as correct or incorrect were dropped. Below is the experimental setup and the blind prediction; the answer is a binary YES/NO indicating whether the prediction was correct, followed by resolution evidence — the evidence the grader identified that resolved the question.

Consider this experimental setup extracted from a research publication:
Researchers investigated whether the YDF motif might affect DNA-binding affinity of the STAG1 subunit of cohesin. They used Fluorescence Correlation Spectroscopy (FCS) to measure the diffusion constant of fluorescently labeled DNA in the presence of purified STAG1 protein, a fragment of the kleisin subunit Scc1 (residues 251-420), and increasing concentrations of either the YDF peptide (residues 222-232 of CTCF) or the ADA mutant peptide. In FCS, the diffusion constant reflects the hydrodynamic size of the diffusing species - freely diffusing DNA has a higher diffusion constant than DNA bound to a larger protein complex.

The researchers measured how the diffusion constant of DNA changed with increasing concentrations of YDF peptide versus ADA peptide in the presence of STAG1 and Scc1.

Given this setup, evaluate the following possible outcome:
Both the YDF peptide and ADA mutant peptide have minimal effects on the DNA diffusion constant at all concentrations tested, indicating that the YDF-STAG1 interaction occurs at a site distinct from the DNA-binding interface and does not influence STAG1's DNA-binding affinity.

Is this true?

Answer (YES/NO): NO